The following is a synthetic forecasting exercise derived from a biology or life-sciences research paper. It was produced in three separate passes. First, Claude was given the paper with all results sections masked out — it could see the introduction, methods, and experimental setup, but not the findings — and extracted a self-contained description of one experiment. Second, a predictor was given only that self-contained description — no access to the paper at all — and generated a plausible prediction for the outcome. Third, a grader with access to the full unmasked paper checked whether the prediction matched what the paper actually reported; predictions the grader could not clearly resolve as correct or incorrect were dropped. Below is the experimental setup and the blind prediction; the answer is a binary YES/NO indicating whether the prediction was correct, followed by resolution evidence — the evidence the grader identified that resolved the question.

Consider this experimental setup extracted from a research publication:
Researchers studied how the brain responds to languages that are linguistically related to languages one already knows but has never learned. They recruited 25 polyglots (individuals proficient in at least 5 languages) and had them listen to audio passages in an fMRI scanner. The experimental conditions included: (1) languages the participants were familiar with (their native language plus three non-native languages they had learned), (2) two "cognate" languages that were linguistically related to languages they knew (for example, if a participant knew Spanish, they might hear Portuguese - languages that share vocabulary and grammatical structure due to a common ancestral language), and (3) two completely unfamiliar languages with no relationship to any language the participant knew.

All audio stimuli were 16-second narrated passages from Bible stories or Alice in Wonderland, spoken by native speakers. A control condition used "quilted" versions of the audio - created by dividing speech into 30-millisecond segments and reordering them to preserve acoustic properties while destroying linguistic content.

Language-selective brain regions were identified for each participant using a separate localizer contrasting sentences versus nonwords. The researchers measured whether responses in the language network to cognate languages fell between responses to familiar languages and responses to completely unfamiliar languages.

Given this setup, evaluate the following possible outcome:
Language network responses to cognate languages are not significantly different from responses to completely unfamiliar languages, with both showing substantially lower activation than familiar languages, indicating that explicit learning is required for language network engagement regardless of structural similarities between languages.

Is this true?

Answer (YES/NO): NO